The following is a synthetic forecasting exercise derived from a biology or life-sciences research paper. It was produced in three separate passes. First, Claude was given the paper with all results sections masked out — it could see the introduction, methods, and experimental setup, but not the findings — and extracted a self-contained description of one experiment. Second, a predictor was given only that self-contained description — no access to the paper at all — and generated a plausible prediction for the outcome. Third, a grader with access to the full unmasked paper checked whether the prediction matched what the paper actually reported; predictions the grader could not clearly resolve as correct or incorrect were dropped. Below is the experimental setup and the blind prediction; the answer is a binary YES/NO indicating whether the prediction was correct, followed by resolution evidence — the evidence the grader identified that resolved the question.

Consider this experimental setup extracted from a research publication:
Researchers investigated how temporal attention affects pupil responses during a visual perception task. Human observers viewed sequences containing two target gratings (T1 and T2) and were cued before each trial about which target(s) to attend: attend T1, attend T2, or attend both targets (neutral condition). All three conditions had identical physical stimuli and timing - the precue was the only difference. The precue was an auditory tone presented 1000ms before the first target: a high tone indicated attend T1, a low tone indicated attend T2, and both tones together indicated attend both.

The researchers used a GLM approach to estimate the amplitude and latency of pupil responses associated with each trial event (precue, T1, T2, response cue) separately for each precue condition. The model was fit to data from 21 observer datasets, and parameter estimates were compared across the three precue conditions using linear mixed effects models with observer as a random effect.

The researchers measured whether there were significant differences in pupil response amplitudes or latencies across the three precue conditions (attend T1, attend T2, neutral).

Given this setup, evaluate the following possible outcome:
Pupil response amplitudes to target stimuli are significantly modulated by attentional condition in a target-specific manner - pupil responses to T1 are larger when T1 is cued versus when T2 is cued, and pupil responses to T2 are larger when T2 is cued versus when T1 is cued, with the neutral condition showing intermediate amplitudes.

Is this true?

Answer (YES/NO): NO